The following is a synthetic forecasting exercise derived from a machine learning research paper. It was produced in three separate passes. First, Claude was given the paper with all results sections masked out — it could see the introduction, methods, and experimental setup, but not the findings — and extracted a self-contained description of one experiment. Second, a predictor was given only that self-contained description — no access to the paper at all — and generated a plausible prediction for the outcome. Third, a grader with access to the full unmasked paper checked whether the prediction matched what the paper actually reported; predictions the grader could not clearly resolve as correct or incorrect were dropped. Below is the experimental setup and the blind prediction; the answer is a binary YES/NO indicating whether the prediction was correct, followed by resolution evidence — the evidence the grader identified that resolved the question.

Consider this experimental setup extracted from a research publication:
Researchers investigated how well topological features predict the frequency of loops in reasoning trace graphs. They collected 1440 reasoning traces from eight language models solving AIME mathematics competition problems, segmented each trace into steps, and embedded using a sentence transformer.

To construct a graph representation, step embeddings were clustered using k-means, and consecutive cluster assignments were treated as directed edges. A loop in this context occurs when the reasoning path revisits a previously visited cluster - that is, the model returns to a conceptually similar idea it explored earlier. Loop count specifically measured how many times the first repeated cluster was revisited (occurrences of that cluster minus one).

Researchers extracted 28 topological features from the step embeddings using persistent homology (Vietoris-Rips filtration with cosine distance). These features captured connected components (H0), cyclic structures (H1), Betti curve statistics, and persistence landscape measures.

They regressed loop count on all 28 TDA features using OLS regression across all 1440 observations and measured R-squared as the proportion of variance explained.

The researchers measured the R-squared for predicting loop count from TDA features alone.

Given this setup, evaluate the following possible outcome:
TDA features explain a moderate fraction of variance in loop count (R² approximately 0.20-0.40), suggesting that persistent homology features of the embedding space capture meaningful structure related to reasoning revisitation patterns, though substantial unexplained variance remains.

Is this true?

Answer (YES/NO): NO